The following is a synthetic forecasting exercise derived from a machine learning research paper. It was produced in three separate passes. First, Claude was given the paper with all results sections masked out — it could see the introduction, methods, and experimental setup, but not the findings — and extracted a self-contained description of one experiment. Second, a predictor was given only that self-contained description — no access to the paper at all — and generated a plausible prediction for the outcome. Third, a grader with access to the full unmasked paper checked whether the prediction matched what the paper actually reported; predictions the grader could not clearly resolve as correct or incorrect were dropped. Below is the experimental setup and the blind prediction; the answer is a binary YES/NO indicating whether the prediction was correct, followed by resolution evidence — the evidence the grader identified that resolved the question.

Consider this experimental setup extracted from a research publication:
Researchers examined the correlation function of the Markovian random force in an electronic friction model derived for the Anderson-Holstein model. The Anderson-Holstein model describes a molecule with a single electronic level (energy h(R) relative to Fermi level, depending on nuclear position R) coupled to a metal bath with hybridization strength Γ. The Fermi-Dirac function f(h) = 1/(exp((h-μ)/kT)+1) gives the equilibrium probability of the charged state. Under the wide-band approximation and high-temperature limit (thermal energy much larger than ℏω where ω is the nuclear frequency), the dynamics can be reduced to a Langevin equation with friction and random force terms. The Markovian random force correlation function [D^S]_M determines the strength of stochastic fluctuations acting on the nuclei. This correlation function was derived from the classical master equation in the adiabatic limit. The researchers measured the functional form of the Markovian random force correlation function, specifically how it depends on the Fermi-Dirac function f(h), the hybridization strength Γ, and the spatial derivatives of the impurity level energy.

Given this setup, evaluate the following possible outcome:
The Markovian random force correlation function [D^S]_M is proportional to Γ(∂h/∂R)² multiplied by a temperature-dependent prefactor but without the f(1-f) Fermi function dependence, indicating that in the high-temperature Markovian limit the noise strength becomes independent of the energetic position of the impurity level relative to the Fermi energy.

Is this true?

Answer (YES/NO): NO